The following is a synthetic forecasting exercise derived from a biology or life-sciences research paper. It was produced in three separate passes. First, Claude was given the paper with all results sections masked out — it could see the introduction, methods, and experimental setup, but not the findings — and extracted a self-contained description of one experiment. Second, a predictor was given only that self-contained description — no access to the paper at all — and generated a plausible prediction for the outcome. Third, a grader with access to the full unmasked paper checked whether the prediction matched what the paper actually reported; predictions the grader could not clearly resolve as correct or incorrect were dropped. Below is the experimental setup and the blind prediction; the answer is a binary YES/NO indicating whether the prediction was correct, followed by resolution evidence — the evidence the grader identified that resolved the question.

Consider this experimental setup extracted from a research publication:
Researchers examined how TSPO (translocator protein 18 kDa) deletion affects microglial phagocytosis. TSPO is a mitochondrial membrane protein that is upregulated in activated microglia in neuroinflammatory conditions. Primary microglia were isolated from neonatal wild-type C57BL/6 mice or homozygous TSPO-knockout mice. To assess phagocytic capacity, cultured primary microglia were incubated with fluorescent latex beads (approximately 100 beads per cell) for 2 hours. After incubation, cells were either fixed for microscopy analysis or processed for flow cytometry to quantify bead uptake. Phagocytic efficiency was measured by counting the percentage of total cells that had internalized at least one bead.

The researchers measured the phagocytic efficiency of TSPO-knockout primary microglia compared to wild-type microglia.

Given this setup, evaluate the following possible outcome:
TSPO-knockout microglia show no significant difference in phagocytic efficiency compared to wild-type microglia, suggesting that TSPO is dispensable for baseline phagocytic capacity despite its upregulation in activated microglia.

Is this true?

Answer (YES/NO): NO